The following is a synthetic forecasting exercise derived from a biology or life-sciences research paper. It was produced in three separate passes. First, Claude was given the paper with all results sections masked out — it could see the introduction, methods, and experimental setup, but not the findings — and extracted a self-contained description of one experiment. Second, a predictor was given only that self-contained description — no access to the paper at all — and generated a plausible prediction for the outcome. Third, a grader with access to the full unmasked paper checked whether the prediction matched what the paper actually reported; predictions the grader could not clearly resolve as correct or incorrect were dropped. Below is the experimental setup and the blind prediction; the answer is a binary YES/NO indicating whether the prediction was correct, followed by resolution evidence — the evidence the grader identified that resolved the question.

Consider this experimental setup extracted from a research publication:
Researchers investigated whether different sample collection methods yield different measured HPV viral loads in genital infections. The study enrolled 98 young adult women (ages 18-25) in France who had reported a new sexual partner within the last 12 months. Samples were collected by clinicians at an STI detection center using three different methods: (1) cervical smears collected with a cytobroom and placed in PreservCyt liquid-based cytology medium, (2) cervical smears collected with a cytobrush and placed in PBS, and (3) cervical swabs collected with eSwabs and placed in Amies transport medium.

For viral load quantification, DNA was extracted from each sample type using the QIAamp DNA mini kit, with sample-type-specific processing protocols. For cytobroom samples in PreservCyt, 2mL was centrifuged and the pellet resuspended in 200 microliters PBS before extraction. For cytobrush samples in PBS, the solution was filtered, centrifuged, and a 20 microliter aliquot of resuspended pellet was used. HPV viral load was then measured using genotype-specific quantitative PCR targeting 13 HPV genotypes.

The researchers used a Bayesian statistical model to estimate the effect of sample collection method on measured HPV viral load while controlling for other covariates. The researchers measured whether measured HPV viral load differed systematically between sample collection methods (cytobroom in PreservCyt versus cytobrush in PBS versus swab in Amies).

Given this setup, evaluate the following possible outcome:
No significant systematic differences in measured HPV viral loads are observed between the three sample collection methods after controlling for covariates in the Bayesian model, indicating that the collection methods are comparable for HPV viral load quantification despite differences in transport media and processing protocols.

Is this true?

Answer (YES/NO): NO